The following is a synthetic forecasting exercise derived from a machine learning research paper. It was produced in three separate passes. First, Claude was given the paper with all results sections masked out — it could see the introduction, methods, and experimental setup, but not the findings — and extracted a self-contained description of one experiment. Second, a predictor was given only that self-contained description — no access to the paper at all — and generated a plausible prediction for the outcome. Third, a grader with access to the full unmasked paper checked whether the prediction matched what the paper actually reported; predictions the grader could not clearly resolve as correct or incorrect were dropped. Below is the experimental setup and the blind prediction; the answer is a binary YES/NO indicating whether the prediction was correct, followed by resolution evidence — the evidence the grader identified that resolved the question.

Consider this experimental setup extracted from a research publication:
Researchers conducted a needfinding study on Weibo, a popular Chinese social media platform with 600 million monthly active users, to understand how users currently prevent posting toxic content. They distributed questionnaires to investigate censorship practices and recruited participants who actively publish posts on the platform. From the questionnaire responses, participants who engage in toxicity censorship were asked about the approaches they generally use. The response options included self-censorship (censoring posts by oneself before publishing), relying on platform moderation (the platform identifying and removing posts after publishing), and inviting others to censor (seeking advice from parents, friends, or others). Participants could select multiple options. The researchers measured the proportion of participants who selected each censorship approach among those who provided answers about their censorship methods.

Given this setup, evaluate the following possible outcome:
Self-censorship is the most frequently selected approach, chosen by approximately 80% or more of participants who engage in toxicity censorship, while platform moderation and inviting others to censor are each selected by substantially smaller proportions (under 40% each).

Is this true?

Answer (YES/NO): NO